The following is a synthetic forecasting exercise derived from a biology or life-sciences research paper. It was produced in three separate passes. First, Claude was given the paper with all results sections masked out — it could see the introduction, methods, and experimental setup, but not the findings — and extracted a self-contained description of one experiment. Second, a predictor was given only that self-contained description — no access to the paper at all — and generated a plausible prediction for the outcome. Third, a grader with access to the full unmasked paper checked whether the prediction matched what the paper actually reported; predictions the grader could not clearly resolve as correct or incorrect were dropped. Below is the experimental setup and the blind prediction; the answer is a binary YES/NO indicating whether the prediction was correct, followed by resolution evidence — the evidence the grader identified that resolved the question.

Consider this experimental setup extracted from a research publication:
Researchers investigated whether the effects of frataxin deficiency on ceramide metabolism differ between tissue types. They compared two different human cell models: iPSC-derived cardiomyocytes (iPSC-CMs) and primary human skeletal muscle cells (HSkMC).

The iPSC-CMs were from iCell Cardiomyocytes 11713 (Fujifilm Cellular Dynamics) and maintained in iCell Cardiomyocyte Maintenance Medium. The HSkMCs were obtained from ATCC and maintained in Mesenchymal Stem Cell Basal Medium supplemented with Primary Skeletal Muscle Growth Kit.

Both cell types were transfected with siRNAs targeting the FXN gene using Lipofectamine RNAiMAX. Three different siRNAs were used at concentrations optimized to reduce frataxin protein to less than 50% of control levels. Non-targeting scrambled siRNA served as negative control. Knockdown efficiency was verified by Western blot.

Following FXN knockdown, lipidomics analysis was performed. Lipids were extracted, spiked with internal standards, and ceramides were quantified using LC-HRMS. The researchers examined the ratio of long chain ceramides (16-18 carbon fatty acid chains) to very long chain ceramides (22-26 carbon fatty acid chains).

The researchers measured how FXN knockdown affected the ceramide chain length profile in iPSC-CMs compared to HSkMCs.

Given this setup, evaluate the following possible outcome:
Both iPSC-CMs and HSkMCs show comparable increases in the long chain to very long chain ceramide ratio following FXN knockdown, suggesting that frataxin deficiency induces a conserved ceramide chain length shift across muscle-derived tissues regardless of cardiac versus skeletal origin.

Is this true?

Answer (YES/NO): NO